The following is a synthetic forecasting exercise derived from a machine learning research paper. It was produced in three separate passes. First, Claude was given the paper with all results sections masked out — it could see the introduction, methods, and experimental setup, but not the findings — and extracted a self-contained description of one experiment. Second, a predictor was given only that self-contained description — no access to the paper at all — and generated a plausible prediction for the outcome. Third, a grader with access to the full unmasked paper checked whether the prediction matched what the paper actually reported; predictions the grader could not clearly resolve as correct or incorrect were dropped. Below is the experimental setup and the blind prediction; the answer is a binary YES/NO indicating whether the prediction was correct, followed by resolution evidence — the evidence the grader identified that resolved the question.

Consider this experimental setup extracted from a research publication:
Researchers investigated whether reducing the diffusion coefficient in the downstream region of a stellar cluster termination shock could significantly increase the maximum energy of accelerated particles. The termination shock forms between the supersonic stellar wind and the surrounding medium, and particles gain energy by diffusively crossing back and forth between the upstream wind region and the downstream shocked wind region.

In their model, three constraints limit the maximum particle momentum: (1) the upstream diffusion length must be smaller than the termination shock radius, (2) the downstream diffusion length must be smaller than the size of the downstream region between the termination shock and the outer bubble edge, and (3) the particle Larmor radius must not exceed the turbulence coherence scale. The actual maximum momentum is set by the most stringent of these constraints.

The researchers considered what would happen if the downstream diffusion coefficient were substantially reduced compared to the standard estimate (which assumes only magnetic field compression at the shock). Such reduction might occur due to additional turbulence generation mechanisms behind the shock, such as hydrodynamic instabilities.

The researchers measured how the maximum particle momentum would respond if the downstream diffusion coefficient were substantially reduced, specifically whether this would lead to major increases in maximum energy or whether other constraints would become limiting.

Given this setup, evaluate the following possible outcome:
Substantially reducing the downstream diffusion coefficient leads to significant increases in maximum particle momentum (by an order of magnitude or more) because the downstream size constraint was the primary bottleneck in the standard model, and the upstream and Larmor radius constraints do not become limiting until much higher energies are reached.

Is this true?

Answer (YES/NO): NO